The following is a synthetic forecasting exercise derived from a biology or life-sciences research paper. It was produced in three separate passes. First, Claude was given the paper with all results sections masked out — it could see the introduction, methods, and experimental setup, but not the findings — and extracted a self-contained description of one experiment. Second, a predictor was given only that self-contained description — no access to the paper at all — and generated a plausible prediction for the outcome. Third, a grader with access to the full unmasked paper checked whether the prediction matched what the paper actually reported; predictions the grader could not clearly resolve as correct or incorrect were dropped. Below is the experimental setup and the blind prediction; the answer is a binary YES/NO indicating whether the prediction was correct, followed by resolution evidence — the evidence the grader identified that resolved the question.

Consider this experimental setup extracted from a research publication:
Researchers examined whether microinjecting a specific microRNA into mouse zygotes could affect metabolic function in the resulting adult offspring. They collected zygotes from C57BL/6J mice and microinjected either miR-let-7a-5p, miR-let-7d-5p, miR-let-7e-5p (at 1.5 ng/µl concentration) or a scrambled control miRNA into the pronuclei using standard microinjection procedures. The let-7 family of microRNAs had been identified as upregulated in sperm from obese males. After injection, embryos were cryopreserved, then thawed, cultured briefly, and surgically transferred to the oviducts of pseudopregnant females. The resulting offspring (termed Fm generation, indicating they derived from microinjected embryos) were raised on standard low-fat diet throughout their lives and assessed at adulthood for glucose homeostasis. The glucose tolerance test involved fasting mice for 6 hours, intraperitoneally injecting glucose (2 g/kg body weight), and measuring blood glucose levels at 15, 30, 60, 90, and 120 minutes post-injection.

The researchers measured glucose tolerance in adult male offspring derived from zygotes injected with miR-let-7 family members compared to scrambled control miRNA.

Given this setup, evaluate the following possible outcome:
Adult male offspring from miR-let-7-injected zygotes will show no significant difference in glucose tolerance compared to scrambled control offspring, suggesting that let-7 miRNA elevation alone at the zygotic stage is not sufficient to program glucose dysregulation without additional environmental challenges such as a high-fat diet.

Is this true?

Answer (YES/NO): NO